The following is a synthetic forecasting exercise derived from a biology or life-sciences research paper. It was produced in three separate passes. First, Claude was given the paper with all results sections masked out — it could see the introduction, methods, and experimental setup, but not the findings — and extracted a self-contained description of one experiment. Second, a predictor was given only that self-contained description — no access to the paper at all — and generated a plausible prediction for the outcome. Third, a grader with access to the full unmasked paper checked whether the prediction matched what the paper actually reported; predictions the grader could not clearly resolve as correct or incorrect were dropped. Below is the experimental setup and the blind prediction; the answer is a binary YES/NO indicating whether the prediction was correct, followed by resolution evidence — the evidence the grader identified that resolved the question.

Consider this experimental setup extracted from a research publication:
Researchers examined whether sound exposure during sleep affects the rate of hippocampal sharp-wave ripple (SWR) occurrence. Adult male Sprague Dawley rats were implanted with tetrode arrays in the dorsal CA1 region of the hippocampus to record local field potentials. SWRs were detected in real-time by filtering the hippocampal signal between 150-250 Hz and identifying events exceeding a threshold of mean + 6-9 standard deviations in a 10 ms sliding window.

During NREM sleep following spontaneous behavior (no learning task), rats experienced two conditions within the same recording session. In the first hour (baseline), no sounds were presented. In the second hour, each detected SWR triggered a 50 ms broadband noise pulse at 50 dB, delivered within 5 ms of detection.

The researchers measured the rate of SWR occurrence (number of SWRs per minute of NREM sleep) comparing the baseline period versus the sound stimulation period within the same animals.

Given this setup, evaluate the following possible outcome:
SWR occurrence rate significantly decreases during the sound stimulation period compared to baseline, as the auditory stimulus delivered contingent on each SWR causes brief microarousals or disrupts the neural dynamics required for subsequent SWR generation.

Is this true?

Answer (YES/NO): YES